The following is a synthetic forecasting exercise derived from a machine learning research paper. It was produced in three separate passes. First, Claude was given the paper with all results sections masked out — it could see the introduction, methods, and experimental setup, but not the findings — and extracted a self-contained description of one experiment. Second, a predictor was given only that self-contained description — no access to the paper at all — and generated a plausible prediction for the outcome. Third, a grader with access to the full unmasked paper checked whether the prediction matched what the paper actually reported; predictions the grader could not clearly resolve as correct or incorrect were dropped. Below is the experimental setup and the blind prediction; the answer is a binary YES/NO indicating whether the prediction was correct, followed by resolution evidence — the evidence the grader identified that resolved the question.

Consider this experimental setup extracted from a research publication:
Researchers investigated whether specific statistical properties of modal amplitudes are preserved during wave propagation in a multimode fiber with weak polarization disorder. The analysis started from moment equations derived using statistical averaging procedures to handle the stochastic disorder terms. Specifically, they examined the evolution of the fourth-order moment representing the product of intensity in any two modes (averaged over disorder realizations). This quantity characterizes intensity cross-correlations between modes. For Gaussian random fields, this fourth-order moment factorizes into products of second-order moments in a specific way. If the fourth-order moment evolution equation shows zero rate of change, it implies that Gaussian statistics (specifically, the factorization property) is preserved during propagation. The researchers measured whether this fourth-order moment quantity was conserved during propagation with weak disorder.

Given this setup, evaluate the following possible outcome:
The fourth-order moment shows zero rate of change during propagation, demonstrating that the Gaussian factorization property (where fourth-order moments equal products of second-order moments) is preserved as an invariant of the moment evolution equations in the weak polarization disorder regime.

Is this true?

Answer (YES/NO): YES